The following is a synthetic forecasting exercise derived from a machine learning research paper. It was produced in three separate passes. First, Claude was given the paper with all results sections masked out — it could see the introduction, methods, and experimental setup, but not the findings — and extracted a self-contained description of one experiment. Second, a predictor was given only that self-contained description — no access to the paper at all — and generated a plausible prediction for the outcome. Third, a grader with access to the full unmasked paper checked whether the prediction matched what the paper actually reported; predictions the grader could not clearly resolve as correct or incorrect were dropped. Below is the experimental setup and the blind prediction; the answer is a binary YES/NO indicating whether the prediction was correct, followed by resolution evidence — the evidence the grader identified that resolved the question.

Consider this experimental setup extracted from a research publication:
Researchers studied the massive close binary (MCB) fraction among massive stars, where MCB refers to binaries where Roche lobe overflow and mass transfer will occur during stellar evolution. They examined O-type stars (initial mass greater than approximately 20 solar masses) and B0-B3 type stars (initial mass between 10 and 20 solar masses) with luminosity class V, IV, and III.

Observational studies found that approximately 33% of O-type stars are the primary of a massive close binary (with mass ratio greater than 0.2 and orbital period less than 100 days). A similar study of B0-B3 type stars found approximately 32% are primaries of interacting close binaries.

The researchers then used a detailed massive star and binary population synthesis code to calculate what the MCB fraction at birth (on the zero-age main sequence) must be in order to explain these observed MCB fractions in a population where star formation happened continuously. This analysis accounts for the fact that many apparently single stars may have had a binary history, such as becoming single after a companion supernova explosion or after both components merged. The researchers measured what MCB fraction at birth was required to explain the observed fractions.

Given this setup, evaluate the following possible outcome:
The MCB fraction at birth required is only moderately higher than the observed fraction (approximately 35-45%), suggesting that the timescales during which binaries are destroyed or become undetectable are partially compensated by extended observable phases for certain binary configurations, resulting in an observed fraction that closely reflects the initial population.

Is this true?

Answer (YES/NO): NO